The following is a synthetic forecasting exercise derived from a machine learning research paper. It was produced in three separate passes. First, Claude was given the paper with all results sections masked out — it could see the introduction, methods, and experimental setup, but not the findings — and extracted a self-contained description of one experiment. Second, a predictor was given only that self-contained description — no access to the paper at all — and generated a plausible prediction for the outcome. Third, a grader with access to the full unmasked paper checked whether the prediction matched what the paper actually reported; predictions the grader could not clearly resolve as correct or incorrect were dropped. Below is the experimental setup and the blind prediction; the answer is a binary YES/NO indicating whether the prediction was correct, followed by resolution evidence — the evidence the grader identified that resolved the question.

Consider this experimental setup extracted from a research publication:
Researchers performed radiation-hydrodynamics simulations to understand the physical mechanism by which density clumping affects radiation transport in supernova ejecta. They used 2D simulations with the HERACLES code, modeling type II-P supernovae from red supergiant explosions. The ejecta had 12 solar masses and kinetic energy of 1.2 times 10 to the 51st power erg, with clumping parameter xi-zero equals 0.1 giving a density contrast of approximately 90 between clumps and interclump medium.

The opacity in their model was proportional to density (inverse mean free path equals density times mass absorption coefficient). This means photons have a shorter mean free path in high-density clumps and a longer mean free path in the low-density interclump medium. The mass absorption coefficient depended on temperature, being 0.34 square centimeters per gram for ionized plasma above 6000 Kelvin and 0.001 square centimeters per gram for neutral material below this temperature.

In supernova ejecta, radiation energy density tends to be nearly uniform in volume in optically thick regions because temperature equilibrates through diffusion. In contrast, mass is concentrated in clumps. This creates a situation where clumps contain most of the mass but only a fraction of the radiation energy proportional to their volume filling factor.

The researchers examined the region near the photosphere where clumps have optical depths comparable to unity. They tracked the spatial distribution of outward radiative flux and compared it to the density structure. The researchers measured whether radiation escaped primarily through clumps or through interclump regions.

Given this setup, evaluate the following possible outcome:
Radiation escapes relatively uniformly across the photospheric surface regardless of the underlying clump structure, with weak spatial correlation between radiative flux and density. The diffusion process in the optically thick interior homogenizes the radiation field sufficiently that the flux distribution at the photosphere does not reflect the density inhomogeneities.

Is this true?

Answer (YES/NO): NO